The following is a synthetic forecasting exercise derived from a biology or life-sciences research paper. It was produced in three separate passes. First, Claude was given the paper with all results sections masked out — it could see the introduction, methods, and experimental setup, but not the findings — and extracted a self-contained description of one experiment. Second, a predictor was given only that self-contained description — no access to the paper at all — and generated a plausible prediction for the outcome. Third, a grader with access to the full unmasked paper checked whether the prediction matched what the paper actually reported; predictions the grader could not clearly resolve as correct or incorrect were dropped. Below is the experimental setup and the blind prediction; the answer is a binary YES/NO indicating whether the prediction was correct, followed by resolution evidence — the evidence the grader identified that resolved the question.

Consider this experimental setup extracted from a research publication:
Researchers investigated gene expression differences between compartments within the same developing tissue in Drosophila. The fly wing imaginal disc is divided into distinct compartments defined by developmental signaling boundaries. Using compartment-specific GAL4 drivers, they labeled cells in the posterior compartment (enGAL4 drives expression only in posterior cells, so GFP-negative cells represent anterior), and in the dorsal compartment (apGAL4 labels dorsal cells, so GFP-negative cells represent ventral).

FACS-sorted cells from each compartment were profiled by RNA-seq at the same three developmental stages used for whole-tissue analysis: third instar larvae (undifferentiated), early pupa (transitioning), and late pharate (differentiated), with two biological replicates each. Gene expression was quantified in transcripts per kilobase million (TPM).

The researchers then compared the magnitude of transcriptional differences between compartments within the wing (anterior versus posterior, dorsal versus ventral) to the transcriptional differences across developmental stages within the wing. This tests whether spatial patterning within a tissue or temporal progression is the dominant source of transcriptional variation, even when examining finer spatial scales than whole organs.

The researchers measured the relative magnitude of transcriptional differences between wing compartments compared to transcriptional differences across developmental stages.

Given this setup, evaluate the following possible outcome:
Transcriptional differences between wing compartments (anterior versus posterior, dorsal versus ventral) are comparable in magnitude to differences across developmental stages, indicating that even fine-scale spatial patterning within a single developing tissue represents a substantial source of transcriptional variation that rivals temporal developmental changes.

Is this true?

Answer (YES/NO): NO